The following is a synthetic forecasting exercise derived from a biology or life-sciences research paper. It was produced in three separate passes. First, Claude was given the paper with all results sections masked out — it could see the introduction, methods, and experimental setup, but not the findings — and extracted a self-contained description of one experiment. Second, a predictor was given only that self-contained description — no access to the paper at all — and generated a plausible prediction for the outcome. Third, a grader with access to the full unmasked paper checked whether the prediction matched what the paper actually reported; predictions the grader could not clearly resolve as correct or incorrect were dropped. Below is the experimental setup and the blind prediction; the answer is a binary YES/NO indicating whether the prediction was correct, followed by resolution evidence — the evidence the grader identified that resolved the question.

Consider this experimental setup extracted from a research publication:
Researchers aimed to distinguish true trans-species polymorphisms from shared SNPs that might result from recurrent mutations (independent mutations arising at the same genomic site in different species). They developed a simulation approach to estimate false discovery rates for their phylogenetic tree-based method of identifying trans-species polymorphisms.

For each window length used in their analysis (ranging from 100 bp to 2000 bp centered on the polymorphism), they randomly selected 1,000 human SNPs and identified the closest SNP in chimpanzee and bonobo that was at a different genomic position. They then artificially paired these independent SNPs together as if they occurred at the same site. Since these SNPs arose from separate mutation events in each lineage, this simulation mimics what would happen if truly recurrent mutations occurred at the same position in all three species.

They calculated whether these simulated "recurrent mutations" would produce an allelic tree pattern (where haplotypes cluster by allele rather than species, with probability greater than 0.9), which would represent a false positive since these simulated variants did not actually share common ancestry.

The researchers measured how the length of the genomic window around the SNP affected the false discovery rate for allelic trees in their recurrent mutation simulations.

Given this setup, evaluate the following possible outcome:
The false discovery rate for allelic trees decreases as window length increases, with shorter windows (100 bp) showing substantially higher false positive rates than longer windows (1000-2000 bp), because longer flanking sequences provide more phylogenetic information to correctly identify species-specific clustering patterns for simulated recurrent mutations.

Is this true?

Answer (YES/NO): YES